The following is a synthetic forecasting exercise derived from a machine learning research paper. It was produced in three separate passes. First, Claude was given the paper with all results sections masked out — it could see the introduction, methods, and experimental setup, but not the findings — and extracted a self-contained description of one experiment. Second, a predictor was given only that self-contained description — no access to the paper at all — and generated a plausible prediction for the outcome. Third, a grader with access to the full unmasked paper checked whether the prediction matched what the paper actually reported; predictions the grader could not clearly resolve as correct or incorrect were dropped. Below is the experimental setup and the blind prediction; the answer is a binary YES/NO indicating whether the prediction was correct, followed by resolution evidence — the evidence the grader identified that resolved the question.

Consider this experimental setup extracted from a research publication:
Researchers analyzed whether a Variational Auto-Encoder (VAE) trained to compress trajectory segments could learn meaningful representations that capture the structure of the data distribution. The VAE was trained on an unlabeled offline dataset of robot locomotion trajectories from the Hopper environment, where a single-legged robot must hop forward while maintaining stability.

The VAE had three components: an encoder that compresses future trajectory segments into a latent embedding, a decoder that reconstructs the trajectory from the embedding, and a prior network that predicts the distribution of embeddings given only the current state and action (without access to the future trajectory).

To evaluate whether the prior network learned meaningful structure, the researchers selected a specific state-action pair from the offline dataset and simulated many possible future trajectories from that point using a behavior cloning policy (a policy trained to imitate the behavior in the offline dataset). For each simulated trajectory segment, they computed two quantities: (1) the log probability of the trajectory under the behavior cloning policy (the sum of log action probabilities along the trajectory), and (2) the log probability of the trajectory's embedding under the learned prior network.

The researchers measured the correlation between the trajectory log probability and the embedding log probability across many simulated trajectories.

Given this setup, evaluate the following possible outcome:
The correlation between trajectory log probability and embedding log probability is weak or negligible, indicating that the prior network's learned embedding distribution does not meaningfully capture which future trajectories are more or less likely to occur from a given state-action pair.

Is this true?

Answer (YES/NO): NO